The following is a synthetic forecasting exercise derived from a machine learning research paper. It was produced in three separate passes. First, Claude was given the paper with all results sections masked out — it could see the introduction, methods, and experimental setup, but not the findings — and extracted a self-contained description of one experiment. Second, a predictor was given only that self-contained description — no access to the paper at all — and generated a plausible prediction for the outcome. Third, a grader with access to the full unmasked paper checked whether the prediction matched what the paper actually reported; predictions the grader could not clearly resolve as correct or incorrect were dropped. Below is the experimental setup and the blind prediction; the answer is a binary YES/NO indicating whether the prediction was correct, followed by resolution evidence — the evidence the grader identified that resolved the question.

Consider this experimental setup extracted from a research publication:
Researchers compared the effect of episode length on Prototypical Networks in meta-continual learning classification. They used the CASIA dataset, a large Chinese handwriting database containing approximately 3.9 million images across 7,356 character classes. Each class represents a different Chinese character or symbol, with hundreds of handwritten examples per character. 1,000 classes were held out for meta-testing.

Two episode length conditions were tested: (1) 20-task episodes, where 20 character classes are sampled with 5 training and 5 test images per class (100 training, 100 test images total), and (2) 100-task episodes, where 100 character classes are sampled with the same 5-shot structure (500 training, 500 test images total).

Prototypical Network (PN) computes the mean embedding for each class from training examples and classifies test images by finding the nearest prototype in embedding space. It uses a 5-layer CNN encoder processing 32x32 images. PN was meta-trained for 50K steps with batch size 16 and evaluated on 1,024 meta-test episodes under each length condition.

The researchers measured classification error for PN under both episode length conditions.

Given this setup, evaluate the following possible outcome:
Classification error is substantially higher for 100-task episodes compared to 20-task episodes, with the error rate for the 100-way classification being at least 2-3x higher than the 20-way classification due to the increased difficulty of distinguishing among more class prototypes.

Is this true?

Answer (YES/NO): YES